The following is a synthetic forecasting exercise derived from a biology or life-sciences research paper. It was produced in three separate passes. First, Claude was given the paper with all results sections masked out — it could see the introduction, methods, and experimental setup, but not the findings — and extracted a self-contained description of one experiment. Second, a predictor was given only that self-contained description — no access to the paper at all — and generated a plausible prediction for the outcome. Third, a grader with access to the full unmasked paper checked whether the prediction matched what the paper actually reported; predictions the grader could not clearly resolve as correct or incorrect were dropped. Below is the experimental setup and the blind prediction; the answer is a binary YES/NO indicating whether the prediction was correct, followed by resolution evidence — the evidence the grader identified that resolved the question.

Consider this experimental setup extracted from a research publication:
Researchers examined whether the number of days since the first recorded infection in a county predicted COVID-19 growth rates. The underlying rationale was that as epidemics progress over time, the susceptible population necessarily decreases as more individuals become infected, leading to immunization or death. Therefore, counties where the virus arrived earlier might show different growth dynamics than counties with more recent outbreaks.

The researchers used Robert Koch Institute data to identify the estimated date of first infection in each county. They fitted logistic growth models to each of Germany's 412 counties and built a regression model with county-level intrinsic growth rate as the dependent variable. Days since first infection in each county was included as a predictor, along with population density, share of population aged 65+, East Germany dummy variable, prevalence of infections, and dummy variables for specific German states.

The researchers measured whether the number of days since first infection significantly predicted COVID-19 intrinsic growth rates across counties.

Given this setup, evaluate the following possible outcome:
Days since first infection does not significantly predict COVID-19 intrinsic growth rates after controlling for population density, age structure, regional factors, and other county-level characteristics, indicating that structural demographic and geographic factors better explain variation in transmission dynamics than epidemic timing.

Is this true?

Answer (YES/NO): NO